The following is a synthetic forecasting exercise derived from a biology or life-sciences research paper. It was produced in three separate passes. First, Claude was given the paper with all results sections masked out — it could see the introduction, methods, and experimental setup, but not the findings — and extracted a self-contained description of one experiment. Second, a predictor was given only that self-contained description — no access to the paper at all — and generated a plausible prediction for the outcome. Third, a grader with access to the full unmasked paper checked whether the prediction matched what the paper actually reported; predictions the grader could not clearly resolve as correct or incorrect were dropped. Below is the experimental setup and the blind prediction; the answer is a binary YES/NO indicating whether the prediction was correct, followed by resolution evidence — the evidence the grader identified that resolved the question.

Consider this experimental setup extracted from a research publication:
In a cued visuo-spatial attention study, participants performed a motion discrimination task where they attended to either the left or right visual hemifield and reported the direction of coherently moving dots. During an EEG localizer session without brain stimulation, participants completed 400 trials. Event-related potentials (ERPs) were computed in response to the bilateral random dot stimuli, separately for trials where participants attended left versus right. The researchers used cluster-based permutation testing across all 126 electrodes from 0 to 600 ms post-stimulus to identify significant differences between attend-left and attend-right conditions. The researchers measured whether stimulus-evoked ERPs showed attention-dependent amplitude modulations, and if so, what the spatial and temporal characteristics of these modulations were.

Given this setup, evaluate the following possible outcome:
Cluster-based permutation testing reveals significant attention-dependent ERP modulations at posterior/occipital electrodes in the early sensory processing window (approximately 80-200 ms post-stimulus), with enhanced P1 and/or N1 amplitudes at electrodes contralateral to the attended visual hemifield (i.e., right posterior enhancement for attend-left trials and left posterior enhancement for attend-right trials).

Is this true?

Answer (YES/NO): NO